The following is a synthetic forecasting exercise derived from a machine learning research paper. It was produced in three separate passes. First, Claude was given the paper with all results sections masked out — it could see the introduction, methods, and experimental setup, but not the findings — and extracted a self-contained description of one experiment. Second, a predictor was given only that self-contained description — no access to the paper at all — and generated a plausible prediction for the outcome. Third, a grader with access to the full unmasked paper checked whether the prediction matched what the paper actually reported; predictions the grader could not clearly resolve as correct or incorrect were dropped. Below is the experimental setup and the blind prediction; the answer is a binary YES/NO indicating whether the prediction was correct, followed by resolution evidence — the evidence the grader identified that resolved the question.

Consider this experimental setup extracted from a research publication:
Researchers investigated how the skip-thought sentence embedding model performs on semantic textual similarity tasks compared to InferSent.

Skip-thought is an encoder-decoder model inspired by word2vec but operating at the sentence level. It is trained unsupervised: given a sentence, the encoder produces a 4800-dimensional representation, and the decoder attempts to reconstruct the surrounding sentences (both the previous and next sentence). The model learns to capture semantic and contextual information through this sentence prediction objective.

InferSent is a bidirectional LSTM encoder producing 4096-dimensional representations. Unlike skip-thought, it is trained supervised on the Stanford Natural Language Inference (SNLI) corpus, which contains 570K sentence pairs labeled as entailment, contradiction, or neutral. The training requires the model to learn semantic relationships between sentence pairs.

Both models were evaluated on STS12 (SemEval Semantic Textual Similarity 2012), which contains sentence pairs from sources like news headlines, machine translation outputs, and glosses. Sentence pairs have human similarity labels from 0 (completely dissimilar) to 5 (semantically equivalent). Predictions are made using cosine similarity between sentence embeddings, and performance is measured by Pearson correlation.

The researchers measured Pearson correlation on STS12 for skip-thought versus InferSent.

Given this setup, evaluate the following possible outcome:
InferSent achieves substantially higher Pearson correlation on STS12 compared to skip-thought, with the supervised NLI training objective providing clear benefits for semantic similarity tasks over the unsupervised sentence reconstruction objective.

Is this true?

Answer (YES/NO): YES